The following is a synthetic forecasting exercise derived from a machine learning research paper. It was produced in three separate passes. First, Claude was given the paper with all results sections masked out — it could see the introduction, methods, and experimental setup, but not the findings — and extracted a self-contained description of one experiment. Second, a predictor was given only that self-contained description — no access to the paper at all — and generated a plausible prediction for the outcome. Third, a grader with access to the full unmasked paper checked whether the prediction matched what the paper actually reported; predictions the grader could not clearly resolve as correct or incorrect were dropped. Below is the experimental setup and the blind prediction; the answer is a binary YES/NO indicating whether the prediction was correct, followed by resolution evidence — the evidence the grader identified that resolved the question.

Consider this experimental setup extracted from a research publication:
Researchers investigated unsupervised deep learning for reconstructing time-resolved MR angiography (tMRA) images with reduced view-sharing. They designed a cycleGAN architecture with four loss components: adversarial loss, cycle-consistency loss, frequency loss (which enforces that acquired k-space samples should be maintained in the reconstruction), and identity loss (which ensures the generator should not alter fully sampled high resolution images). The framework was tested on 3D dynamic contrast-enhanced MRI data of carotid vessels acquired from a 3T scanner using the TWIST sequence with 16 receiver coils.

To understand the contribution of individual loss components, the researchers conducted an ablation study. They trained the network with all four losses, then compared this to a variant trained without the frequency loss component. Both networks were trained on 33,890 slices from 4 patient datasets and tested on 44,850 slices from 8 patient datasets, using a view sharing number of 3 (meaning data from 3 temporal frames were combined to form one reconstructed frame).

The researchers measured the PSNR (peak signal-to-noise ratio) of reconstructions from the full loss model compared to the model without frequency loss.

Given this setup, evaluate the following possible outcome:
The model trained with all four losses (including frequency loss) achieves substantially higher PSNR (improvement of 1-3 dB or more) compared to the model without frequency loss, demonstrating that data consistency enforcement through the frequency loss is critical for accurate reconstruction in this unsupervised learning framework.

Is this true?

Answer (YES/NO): NO